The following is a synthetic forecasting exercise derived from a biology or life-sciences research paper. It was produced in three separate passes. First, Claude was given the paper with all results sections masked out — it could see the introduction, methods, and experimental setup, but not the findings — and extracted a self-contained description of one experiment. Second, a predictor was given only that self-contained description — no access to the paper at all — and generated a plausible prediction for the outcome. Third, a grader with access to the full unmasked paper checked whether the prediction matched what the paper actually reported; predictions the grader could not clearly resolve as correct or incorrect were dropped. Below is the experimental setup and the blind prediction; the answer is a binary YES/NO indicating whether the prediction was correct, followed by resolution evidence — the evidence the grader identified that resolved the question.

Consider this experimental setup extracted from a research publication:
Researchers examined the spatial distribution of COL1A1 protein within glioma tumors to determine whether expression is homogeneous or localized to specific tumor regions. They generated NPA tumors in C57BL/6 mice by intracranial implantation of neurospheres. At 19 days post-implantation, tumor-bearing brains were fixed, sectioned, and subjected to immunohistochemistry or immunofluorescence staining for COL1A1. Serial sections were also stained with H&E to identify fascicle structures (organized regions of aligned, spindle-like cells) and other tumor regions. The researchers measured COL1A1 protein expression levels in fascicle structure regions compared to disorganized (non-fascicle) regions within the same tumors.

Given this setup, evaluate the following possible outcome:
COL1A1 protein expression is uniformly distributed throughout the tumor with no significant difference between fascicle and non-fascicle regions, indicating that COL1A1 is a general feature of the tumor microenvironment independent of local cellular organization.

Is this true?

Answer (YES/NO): NO